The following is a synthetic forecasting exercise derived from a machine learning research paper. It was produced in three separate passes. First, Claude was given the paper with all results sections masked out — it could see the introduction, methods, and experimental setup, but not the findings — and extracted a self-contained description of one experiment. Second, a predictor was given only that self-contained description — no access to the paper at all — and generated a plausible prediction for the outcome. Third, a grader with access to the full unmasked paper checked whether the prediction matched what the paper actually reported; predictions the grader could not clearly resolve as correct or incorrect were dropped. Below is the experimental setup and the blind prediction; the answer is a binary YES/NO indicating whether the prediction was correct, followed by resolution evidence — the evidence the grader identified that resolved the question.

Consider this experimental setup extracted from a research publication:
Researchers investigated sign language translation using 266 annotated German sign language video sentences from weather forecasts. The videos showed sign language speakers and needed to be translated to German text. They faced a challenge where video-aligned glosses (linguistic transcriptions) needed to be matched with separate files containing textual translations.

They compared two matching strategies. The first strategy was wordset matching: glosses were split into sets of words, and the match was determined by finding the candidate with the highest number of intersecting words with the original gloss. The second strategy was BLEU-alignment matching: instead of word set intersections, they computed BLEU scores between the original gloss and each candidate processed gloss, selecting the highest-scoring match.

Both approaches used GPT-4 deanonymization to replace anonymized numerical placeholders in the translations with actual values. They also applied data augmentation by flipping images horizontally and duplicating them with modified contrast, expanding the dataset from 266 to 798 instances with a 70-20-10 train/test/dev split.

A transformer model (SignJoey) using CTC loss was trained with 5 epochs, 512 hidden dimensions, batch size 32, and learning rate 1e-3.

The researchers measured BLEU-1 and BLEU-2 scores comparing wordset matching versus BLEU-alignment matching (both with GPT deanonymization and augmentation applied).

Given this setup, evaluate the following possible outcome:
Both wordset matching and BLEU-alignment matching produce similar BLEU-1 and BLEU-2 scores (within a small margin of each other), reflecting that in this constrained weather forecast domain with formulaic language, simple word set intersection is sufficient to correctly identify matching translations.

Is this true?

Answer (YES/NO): NO